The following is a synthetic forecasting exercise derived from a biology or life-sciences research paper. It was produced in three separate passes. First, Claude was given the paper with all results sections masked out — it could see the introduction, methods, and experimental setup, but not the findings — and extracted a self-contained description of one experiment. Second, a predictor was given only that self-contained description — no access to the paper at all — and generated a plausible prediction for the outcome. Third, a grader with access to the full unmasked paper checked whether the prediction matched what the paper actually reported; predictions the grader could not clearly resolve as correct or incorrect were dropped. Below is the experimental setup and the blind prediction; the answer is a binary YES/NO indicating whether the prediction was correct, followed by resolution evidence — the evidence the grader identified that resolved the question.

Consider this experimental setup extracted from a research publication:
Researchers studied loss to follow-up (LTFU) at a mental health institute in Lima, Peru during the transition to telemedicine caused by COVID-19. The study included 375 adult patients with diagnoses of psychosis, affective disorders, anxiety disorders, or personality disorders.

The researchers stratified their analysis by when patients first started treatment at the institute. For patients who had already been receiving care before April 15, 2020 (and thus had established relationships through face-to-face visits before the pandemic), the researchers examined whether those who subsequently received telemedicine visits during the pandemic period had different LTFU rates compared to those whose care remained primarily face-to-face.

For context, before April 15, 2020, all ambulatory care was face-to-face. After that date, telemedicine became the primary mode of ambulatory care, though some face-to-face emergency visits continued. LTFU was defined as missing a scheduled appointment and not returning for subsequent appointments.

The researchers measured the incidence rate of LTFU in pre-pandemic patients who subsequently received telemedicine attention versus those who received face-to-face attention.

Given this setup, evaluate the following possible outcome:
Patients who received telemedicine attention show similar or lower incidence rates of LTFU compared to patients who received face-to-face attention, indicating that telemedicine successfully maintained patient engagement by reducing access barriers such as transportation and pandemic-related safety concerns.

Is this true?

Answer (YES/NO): YES